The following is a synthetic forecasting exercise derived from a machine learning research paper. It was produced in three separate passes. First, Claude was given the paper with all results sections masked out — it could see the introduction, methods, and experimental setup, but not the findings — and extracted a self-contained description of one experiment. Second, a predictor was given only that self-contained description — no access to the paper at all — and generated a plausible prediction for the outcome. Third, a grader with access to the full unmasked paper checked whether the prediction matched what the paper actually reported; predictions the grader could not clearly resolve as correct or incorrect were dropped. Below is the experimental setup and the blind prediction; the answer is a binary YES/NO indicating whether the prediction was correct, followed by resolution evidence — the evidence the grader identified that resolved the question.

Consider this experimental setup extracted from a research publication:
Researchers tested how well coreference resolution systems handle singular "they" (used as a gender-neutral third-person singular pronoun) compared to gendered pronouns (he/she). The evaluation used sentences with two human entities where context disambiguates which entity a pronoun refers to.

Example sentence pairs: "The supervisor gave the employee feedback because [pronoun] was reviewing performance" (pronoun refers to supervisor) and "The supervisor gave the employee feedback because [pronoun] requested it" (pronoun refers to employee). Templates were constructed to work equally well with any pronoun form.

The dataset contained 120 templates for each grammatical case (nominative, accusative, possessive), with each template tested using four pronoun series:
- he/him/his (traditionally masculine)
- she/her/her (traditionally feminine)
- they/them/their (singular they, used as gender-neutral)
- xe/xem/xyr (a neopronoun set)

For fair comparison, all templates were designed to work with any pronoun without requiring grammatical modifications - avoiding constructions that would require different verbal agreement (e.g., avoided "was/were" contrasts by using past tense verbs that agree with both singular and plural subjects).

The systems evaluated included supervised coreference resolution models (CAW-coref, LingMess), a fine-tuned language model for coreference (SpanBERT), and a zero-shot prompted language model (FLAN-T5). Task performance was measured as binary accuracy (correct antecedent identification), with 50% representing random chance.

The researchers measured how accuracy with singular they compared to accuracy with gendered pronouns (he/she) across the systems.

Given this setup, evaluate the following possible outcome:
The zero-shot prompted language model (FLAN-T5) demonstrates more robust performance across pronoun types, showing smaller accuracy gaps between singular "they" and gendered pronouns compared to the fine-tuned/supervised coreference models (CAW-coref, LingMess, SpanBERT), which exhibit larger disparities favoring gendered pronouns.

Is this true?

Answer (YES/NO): YES